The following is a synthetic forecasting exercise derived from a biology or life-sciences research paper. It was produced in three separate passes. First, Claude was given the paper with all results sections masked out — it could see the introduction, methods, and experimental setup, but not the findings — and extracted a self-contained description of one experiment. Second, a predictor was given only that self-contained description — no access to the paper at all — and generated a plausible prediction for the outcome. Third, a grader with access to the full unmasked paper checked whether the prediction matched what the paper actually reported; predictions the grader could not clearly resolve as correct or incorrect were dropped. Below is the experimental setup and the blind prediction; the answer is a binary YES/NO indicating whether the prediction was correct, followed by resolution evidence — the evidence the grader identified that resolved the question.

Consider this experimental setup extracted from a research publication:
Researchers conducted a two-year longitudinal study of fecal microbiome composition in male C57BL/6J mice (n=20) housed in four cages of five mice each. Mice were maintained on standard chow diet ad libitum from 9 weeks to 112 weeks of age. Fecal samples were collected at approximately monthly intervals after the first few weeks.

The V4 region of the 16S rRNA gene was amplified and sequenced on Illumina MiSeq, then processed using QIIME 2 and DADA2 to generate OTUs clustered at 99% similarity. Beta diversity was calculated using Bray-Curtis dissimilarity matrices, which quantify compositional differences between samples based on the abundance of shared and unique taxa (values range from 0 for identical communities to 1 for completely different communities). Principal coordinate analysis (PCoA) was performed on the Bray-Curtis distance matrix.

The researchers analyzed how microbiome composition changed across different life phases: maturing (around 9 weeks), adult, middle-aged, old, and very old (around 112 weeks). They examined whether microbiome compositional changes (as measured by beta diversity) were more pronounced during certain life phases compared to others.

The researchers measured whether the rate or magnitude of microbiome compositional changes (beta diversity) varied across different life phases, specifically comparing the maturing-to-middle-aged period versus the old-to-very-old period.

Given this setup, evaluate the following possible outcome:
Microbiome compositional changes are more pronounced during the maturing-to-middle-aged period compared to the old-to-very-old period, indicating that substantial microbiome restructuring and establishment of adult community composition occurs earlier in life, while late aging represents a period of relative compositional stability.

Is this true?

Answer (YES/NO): YES